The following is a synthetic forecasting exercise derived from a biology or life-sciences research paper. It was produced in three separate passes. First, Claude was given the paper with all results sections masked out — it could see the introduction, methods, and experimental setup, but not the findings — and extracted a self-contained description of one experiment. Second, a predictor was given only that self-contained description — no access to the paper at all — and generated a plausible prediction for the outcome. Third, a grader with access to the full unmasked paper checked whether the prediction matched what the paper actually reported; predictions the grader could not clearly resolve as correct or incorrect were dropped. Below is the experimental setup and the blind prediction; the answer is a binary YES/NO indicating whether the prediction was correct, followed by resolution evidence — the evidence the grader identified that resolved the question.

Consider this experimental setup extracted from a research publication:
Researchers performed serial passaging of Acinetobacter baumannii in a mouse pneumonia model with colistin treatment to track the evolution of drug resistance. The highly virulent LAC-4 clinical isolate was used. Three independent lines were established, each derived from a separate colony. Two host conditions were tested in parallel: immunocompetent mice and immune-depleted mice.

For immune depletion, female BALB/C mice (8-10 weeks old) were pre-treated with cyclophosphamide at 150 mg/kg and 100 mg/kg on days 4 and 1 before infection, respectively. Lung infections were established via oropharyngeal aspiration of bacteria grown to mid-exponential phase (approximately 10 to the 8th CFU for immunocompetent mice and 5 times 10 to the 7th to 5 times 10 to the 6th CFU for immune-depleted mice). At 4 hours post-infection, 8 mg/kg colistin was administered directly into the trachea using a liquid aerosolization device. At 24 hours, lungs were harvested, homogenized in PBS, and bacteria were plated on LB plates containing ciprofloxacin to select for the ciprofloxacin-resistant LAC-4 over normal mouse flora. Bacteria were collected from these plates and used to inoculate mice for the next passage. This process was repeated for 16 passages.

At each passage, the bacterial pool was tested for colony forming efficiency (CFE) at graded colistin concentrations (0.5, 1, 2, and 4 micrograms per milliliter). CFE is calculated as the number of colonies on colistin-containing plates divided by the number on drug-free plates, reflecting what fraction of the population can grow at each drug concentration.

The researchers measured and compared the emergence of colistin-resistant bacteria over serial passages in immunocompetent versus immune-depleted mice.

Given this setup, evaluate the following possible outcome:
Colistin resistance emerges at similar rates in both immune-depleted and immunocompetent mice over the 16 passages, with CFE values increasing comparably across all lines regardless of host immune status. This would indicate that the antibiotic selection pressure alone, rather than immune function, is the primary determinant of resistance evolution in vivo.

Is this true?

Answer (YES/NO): NO